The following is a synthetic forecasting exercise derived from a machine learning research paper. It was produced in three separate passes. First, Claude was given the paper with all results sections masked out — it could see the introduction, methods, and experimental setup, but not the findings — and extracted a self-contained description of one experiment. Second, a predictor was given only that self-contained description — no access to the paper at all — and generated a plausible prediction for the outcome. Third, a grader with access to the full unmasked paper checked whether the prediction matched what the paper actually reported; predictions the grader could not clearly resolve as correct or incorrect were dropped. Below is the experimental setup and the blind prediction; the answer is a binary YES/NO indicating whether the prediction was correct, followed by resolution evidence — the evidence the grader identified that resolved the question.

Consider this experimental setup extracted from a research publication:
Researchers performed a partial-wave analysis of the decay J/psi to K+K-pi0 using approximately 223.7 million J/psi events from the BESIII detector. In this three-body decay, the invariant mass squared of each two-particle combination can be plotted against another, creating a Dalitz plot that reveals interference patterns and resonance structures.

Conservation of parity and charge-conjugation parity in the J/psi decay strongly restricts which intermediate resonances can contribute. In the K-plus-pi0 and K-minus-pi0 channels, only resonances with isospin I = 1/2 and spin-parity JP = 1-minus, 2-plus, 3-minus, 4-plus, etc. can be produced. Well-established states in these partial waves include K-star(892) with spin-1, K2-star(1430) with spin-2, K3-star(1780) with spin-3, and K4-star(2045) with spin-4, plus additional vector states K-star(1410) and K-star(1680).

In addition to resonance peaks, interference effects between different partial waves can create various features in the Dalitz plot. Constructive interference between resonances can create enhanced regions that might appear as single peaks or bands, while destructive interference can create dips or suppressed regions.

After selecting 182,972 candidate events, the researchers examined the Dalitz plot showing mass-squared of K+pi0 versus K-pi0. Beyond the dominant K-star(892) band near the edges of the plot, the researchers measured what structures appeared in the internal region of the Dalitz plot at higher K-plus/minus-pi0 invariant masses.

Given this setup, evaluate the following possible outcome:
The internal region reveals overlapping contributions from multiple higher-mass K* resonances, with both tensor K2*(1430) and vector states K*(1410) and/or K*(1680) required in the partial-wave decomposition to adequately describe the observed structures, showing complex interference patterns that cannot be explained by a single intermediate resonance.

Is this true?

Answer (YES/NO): NO